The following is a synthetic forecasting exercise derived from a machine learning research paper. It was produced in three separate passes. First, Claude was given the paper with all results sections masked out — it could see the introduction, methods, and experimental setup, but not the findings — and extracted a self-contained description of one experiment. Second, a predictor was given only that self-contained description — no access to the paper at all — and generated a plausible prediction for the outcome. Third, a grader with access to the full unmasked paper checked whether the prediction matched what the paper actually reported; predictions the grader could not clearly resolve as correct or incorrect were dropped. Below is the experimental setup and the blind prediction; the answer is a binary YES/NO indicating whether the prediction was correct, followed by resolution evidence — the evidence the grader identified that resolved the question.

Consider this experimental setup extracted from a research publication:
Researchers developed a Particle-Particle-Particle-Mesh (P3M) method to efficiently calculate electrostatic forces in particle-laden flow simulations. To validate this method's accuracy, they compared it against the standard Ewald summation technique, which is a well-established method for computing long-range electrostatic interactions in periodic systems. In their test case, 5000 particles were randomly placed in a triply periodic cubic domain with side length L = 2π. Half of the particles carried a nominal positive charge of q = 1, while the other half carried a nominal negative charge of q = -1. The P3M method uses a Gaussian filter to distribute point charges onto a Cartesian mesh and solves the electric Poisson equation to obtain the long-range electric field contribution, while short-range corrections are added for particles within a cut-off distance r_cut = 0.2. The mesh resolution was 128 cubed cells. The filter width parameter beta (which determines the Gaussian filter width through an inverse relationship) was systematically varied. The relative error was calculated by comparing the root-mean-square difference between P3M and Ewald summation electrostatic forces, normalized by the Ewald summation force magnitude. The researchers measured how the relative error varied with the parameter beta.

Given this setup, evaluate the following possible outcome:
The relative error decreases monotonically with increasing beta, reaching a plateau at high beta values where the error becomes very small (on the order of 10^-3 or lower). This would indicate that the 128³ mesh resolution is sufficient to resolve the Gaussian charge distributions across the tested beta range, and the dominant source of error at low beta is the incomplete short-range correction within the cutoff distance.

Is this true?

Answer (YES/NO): NO